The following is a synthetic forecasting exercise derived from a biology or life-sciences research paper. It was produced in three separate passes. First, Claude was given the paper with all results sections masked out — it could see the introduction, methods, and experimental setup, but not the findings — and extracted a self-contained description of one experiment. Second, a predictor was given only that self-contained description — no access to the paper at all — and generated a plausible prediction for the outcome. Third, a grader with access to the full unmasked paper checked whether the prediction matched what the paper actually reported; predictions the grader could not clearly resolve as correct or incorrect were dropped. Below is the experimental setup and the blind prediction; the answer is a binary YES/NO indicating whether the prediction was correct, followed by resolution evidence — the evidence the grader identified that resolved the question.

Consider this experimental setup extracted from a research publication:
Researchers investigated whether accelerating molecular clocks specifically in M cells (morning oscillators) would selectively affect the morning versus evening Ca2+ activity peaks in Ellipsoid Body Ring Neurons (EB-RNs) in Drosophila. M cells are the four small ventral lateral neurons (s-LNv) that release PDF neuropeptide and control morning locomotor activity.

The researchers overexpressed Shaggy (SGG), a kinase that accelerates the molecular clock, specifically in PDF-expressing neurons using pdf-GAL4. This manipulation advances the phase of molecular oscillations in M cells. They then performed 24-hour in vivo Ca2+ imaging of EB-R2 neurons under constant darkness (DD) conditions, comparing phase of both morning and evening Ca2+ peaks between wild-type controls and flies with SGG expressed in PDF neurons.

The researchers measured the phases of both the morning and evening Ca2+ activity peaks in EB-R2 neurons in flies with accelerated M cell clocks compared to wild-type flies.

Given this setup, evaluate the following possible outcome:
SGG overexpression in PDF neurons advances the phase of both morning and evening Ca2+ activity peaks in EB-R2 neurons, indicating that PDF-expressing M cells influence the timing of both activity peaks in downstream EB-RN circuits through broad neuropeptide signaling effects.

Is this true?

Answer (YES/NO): NO